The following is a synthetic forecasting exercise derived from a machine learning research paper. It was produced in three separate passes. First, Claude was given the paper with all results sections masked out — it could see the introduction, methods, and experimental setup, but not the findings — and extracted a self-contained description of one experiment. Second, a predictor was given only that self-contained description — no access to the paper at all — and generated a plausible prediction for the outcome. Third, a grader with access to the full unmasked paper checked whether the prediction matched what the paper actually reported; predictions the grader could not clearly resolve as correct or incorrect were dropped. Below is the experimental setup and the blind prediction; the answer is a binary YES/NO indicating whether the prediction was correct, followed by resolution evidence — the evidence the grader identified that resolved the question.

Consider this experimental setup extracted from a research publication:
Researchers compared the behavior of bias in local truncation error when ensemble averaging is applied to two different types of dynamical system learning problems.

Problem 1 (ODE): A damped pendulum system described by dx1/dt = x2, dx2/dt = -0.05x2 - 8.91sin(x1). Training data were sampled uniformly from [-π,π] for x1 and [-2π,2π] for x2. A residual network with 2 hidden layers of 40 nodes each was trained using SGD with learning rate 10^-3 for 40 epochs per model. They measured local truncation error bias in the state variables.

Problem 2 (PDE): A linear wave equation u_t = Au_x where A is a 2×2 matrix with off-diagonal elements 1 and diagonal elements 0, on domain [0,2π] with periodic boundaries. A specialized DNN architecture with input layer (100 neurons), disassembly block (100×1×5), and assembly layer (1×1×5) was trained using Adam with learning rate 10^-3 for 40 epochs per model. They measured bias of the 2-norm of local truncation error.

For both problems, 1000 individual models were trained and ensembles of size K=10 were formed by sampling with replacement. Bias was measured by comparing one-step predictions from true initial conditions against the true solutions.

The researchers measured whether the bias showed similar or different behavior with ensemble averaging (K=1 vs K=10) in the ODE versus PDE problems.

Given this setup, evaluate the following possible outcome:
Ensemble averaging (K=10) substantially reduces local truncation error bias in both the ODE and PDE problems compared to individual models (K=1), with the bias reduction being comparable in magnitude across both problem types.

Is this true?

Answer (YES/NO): NO